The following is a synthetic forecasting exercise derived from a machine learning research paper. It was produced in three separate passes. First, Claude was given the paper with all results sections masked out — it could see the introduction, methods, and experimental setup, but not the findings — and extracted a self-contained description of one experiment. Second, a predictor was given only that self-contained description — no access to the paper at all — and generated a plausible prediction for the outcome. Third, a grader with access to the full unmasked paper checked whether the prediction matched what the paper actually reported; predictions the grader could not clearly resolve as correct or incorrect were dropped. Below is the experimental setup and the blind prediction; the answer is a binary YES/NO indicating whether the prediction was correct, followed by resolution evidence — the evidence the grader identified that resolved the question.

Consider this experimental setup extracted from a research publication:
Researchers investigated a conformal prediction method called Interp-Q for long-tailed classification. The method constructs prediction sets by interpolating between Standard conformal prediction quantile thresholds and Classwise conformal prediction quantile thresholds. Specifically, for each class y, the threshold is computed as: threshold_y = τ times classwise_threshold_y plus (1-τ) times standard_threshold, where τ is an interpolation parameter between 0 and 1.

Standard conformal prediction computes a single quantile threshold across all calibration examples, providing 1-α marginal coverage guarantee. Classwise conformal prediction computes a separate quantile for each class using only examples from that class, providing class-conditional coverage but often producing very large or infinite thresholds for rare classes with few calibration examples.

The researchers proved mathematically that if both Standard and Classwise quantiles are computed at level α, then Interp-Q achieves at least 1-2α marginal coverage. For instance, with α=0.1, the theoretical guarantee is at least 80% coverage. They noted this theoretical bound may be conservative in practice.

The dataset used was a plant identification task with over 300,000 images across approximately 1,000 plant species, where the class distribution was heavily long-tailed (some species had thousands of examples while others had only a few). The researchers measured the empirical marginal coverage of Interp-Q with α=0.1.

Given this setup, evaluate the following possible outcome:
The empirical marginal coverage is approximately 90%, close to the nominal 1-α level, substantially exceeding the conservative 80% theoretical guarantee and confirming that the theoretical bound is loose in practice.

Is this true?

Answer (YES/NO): YES